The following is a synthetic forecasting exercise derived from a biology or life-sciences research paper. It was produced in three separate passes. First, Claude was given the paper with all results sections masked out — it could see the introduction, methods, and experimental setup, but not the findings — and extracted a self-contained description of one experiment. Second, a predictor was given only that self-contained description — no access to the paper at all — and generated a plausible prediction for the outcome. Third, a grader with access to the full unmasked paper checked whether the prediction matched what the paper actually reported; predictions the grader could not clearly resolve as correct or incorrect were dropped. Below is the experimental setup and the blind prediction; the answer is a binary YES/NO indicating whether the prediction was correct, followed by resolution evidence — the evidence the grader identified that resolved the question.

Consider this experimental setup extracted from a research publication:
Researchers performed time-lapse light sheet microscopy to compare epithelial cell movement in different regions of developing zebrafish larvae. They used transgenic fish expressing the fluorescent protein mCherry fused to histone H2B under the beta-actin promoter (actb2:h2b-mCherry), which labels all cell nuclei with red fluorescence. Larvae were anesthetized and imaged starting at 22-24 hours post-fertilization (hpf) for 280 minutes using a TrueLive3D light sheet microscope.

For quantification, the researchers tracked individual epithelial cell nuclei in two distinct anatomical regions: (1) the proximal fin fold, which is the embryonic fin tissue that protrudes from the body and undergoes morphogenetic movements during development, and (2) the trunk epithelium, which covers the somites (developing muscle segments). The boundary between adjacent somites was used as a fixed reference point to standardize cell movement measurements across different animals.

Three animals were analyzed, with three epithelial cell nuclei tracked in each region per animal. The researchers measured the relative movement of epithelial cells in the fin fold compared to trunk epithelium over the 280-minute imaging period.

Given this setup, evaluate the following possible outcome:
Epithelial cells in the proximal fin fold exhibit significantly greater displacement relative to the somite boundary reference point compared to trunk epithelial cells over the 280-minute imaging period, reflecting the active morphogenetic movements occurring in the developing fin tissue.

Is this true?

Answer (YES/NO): YES